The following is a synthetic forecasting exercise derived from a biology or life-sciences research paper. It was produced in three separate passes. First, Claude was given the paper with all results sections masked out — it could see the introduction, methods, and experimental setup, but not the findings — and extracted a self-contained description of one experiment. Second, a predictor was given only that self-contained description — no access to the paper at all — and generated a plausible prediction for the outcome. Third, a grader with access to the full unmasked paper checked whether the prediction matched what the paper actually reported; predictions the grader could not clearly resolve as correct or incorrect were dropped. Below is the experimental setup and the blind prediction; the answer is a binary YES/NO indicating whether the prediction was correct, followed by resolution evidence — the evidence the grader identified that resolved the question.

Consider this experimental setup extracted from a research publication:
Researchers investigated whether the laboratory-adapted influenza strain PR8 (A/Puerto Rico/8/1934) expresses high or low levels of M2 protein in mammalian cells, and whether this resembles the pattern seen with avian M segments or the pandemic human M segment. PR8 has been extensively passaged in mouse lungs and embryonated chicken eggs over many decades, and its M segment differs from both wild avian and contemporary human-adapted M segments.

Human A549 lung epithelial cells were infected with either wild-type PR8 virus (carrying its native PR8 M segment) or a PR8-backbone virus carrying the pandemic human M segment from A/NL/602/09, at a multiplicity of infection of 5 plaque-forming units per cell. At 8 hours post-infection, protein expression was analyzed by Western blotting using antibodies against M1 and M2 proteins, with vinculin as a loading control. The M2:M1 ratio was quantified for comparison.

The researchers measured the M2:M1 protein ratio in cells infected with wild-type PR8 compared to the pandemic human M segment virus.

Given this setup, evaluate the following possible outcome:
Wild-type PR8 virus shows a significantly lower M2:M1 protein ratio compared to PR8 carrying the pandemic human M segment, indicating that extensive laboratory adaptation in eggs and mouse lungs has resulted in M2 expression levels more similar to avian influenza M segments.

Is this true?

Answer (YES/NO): NO